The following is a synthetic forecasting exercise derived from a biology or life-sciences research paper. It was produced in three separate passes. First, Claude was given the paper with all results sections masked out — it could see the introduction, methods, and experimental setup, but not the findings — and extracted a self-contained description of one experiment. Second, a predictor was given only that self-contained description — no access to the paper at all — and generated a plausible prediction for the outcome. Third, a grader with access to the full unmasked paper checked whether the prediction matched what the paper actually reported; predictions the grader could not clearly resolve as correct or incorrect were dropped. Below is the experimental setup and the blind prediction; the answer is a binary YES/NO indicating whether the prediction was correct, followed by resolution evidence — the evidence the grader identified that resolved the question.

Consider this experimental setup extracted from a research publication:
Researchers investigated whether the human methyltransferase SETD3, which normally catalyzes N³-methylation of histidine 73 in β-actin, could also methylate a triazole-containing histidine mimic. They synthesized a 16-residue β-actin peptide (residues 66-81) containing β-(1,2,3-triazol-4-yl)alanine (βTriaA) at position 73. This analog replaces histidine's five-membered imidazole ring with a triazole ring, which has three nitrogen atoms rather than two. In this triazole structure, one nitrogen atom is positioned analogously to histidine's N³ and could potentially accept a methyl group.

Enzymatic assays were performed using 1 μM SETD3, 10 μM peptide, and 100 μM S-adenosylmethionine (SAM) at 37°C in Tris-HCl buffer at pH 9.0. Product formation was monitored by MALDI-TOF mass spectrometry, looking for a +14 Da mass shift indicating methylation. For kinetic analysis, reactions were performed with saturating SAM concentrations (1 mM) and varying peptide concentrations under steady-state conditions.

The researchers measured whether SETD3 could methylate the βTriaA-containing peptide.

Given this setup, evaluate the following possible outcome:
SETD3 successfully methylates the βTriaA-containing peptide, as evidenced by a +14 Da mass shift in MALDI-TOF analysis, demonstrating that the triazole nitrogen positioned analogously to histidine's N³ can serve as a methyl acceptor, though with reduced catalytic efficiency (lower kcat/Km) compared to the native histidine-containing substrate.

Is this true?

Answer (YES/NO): YES